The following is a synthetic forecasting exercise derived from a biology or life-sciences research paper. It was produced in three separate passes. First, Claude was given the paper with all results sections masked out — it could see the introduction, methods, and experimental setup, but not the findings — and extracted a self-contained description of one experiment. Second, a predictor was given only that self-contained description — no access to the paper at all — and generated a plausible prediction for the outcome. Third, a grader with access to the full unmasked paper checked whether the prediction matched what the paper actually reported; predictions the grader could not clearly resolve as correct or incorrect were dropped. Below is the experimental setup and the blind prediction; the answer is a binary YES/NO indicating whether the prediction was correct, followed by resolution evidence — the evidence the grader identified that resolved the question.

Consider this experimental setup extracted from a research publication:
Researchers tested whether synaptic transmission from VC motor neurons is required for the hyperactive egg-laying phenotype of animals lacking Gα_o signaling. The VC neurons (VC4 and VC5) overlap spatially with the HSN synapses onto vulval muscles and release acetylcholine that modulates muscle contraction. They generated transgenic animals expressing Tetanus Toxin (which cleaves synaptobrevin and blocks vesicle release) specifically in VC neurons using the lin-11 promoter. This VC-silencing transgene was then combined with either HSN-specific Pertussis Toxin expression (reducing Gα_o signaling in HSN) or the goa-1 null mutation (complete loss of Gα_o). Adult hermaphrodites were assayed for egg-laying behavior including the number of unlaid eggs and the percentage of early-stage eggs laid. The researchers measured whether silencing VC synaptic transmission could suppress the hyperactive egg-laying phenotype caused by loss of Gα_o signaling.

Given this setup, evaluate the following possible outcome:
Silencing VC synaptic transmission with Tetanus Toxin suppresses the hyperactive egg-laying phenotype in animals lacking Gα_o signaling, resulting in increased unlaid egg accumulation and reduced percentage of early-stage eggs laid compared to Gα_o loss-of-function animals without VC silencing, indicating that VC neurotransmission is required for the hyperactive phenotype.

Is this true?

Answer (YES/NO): NO